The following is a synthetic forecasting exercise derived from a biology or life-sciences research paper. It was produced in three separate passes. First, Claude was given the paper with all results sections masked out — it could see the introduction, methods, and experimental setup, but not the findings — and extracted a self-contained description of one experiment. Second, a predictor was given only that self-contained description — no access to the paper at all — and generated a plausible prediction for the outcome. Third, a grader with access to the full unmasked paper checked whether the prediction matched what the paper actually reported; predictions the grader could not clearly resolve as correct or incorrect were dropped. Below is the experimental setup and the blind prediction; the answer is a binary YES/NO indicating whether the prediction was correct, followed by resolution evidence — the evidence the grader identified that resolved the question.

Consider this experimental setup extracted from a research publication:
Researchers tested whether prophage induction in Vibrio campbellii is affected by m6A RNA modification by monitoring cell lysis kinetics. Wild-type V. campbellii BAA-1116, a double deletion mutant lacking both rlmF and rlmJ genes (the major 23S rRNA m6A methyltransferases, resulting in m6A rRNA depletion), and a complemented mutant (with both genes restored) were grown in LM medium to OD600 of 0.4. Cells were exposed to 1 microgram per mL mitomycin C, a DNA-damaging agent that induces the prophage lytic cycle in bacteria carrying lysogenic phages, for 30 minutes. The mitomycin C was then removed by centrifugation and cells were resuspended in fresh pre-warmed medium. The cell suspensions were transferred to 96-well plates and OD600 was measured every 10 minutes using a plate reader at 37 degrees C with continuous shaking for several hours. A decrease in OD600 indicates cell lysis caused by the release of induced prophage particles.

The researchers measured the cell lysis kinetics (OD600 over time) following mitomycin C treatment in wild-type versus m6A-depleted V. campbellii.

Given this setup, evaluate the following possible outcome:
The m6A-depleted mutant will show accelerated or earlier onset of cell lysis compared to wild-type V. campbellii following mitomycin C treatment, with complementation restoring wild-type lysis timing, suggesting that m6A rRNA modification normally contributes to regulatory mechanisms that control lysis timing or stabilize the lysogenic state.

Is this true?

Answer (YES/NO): NO